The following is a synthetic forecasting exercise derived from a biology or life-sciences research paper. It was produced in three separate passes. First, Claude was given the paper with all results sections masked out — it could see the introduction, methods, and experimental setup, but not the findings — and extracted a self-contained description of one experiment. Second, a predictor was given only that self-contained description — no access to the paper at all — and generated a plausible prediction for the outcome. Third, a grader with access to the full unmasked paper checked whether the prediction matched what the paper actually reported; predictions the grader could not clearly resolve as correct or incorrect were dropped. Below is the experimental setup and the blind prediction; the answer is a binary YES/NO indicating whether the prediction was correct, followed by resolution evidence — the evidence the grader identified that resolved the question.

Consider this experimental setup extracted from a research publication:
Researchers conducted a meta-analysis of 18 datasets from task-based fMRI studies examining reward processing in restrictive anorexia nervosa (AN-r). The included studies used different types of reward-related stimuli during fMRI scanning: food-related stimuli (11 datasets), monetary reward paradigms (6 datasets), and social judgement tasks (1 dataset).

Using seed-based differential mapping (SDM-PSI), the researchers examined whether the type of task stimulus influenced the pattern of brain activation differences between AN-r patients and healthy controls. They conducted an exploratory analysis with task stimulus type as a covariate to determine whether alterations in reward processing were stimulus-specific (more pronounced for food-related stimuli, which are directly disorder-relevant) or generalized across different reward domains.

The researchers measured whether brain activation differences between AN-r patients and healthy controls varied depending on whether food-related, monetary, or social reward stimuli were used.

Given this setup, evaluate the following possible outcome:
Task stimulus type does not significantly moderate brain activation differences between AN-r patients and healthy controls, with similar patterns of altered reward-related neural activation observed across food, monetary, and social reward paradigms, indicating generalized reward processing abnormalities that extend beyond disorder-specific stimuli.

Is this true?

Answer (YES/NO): NO